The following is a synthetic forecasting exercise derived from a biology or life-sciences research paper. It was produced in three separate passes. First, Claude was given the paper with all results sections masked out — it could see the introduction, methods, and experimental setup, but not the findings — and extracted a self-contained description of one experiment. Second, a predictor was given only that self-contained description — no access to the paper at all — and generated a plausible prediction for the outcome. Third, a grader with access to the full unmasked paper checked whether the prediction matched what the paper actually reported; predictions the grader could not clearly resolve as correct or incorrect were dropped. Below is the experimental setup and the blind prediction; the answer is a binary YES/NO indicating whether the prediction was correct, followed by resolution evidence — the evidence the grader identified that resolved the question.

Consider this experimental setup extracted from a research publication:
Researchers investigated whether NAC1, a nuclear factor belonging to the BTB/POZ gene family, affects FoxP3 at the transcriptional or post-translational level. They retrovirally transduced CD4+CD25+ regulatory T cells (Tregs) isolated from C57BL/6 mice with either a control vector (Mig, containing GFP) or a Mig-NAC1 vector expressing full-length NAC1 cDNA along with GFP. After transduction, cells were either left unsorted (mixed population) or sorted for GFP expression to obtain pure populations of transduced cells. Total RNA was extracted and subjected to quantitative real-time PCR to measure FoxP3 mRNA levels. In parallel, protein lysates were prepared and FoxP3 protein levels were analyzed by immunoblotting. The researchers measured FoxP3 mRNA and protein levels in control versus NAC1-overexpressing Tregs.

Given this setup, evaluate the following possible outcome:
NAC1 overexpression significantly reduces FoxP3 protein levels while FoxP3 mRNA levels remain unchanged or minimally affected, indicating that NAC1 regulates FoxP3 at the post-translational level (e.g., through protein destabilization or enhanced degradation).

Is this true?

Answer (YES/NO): YES